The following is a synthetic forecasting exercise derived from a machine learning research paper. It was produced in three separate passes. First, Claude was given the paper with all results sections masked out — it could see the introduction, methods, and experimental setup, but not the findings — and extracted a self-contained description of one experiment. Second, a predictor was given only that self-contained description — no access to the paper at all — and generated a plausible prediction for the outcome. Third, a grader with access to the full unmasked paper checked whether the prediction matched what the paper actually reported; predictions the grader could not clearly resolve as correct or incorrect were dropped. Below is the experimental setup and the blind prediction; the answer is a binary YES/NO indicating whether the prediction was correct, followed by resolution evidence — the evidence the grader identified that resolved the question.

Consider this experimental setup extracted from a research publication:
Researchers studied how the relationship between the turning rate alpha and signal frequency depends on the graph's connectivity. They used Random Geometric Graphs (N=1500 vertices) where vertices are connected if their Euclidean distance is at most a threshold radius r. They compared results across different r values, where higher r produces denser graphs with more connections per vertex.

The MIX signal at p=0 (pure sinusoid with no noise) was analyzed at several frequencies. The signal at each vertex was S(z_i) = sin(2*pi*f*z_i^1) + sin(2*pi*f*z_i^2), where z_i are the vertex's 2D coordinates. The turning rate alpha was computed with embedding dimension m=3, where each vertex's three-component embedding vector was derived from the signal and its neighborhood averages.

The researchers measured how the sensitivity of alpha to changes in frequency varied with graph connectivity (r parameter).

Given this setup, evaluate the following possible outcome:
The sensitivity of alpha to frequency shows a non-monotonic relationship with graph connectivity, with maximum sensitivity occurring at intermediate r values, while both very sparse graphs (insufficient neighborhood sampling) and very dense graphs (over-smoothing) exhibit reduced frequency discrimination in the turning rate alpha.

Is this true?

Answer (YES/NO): NO